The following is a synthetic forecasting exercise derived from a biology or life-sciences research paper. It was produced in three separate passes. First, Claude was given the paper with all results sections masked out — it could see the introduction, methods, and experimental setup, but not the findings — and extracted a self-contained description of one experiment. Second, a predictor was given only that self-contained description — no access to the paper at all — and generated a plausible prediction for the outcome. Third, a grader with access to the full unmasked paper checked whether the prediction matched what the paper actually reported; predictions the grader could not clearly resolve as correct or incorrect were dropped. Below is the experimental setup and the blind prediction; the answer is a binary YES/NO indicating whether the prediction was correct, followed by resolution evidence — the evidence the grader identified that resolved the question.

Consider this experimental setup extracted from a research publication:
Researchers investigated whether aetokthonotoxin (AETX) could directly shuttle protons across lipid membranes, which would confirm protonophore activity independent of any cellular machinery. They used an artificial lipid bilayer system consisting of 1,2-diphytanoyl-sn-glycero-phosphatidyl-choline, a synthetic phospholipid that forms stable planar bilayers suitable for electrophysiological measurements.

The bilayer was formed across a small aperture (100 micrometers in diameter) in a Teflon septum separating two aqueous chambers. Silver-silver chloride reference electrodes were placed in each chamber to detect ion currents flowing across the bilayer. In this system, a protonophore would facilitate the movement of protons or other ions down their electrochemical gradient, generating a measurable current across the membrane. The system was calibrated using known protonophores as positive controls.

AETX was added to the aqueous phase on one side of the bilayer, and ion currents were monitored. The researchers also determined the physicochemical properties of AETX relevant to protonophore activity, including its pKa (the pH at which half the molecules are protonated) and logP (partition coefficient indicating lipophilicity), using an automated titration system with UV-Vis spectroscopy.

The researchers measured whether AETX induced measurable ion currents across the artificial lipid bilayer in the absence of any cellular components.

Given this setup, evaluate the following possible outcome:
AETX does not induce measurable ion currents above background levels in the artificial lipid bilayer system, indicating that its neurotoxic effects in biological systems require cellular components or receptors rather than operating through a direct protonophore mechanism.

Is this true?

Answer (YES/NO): NO